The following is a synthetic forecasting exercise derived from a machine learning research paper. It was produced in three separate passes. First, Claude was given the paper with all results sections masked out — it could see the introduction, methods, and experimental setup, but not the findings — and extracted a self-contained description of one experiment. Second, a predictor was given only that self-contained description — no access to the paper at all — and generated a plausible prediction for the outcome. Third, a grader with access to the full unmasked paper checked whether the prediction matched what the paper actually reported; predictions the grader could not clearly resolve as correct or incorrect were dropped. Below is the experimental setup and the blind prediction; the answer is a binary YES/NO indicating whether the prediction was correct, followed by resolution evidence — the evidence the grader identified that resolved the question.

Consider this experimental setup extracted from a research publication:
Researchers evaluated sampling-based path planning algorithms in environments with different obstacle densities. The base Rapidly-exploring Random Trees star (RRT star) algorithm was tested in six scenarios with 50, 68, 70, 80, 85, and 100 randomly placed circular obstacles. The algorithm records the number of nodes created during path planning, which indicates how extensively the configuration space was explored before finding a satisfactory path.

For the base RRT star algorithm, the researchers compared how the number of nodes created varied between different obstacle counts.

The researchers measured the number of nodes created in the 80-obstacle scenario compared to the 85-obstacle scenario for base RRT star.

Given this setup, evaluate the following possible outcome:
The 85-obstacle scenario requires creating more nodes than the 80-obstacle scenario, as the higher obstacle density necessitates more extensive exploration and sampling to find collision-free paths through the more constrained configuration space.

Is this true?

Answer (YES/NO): NO